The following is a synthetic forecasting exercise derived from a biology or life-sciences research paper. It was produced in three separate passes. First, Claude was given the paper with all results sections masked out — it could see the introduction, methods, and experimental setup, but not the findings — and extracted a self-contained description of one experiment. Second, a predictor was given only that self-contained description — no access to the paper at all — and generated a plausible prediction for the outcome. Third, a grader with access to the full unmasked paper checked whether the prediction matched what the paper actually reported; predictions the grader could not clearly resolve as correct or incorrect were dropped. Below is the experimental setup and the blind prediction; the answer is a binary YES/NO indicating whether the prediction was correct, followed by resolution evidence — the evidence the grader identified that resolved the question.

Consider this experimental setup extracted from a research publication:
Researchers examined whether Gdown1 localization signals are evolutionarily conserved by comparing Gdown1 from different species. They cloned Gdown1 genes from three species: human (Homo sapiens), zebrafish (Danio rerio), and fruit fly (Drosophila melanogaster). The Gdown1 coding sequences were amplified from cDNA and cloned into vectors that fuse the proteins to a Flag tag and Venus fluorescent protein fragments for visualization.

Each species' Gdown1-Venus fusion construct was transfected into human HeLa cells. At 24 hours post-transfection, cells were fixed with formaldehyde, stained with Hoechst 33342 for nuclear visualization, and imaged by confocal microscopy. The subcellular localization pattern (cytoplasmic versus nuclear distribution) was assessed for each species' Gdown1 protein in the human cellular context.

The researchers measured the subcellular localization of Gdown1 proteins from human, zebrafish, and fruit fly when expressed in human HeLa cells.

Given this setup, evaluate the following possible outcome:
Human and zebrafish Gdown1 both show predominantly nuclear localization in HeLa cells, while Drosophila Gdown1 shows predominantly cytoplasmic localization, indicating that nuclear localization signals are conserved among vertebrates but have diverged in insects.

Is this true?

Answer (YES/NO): NO